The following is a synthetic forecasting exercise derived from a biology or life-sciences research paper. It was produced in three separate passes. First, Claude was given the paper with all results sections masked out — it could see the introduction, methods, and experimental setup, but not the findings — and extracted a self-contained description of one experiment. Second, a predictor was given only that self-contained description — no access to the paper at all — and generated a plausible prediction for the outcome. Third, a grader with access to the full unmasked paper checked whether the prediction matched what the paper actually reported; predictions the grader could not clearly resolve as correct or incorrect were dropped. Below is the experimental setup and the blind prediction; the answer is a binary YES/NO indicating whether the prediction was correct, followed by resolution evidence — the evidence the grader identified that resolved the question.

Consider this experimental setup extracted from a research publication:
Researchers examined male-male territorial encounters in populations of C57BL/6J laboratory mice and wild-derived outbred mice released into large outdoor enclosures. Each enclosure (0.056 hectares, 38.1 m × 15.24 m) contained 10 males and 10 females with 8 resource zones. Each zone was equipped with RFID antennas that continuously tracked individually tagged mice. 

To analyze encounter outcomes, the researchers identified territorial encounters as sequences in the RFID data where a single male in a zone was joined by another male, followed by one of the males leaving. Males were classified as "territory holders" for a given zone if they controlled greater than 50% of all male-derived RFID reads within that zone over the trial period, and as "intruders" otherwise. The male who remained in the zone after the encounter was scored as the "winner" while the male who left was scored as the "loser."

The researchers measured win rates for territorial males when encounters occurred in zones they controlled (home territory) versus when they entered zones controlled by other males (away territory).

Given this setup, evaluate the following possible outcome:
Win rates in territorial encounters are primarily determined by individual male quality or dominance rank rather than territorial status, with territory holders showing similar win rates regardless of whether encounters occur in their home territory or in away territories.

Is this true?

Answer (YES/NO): NO